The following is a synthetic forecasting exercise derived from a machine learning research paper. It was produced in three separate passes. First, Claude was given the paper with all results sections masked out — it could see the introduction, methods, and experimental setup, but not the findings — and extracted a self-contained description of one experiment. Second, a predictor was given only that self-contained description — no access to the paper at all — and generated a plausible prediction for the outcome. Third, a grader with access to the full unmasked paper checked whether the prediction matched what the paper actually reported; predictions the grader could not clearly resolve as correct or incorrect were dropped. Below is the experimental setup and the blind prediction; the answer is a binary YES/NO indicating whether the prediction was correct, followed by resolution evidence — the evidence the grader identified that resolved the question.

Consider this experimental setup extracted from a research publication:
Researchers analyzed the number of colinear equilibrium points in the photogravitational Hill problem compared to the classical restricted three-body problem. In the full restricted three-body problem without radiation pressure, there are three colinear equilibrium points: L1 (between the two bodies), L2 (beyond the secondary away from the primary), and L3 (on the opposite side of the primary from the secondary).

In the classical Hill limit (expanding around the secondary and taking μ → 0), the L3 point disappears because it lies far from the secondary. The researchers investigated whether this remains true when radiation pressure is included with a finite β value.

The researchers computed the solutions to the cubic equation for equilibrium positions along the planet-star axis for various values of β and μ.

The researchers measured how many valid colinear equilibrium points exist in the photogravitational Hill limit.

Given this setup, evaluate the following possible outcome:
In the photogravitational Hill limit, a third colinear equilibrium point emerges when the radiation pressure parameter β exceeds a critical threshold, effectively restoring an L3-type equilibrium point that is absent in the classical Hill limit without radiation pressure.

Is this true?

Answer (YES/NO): NO